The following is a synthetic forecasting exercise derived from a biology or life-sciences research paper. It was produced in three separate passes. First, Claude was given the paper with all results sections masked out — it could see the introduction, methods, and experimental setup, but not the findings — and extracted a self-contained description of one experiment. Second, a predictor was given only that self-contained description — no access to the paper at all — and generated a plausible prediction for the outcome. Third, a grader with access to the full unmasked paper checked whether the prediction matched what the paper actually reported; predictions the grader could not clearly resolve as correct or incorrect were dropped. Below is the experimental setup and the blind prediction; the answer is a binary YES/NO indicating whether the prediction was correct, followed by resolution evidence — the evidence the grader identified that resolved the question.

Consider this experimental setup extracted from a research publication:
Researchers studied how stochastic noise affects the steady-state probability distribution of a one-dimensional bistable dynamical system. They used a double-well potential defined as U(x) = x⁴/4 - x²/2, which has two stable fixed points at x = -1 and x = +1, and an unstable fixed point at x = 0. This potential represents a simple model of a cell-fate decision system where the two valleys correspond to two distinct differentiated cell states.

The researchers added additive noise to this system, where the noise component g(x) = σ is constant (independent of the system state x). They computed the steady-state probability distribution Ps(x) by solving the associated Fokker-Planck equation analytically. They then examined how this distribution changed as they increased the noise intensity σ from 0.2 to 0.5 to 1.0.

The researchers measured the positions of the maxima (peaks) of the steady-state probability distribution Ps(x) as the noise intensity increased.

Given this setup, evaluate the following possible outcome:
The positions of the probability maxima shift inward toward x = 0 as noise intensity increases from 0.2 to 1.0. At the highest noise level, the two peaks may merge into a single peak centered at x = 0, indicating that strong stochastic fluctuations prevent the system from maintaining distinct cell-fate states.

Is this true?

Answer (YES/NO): NO